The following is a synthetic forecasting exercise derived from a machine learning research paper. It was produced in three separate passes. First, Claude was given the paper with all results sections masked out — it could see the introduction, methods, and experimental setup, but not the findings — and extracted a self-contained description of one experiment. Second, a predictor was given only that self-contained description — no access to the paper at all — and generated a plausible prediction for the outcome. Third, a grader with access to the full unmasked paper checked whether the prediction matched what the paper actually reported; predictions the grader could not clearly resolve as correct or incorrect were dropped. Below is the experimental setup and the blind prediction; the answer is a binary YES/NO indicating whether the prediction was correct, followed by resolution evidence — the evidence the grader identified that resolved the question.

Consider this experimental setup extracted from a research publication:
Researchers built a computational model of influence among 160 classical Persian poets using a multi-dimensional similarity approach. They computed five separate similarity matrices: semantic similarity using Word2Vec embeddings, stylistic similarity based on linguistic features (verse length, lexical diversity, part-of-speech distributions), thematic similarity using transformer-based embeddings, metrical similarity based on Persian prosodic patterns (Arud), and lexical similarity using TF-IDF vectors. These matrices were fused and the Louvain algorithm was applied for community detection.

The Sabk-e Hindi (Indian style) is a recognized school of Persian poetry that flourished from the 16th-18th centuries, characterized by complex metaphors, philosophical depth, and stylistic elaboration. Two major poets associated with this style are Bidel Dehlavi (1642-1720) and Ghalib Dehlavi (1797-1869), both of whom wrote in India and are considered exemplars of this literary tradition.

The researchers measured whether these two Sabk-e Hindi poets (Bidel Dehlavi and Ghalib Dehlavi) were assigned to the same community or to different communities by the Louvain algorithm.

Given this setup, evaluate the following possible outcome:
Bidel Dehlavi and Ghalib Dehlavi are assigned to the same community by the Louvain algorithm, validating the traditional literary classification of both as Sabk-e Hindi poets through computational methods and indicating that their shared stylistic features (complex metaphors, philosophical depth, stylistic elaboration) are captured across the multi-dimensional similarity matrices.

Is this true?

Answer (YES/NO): YES